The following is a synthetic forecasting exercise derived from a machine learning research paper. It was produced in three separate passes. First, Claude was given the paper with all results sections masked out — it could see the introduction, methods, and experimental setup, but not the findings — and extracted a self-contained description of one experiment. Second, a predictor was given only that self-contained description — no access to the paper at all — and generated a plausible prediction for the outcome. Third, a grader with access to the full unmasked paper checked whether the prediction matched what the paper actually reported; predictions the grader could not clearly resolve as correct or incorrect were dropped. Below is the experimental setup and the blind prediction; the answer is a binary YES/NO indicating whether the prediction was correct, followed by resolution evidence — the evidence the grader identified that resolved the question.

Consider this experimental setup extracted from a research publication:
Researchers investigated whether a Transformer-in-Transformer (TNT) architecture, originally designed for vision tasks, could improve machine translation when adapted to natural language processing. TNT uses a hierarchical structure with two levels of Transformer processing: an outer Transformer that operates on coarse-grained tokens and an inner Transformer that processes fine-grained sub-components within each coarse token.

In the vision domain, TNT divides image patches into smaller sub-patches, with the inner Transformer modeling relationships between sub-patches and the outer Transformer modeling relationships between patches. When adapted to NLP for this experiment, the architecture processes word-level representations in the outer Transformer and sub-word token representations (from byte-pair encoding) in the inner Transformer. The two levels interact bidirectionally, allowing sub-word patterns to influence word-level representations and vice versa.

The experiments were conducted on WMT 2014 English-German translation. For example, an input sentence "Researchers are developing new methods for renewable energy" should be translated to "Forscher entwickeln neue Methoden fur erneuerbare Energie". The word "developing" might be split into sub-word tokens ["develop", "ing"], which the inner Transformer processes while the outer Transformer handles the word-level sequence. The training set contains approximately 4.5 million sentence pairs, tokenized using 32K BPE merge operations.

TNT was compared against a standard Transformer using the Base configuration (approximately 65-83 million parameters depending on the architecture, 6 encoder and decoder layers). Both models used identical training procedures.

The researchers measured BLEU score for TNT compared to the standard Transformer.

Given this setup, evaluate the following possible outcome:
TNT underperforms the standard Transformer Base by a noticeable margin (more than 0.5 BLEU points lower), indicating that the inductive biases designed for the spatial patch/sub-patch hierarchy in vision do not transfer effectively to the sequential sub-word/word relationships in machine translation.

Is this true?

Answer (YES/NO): NO